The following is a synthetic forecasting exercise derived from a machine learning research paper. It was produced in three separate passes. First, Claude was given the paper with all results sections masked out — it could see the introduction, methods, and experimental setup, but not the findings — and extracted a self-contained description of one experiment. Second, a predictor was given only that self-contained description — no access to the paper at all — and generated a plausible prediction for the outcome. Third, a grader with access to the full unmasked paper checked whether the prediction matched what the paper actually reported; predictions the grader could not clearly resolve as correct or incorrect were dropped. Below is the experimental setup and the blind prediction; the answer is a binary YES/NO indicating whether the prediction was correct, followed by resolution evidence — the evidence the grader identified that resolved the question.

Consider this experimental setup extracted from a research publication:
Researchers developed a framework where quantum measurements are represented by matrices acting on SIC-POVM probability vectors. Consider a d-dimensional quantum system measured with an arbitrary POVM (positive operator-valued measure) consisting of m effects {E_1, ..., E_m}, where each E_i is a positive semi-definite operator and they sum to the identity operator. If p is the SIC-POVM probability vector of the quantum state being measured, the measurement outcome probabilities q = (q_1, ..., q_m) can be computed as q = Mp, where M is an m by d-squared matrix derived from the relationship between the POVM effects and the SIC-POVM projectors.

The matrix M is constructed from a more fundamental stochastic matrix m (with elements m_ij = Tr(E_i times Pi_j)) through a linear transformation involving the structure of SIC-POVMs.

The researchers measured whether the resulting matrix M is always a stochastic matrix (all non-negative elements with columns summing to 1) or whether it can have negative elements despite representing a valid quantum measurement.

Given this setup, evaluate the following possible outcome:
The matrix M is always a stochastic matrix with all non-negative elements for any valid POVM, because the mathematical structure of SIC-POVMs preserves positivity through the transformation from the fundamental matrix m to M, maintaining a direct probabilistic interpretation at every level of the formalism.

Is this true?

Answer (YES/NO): NO